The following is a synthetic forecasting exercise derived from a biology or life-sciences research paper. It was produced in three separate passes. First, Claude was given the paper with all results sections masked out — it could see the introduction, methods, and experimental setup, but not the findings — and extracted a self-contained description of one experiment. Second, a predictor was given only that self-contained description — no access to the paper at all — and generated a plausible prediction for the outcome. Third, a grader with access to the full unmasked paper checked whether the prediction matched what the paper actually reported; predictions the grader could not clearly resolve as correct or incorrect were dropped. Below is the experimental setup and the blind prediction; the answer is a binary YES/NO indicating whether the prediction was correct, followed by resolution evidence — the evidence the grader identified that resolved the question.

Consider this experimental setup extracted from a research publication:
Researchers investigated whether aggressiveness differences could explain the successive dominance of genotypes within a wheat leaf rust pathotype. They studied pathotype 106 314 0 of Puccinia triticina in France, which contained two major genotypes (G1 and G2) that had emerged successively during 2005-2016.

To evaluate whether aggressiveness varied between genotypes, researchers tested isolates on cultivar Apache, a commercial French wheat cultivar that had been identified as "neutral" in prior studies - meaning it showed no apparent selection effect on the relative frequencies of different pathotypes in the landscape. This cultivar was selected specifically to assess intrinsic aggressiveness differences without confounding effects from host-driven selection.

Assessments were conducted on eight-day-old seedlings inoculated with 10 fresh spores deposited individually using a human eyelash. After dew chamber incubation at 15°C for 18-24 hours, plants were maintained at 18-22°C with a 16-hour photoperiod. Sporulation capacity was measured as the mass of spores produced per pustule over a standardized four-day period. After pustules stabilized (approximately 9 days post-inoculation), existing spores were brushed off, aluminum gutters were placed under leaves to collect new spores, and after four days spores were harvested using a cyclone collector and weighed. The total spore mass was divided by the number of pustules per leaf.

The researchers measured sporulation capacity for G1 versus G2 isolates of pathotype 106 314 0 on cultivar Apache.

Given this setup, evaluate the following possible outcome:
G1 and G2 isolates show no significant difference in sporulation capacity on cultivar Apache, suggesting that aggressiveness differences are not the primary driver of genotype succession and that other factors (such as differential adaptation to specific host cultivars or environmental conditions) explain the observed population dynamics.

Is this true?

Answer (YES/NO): NO